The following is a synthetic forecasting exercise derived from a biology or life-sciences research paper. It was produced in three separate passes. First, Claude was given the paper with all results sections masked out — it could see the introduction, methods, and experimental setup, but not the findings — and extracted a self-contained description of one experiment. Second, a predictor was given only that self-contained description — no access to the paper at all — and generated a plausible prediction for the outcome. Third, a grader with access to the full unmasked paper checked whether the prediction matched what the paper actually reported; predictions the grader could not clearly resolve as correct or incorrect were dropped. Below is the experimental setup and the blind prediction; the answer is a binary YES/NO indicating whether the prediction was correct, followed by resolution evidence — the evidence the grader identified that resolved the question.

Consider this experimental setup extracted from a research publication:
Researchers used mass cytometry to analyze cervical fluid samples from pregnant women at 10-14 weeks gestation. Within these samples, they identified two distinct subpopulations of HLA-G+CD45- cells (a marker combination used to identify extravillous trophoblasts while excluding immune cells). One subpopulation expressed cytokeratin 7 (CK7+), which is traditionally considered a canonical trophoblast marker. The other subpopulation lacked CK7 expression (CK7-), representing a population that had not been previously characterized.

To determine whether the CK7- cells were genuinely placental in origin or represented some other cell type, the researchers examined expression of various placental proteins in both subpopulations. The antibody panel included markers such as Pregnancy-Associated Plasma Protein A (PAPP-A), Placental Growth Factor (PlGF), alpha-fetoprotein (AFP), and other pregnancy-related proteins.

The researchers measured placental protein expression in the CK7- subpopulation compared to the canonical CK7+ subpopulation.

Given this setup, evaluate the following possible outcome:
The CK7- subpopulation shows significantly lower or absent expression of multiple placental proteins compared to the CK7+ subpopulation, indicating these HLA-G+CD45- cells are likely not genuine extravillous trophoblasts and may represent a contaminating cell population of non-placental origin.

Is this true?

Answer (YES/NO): NO